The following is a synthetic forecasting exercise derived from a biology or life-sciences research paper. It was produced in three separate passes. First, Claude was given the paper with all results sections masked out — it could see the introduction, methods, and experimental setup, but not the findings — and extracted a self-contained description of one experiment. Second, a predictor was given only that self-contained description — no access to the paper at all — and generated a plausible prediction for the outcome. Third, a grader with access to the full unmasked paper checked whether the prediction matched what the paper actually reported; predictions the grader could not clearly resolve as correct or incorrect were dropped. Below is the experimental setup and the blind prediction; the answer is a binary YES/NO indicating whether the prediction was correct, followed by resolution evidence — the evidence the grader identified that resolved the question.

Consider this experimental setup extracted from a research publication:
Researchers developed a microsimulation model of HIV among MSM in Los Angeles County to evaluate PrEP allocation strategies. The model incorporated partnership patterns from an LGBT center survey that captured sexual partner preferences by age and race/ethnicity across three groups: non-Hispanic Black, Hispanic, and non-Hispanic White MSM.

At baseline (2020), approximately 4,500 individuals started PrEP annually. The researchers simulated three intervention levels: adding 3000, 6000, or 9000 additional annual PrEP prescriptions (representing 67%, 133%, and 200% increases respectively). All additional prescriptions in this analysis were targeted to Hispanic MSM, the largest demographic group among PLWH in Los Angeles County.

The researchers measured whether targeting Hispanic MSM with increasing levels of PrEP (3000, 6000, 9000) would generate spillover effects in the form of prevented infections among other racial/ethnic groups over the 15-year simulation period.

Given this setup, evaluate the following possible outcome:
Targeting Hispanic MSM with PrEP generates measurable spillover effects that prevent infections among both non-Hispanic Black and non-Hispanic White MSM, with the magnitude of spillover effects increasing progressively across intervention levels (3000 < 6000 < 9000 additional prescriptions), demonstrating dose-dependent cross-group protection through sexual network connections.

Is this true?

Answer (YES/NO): NO